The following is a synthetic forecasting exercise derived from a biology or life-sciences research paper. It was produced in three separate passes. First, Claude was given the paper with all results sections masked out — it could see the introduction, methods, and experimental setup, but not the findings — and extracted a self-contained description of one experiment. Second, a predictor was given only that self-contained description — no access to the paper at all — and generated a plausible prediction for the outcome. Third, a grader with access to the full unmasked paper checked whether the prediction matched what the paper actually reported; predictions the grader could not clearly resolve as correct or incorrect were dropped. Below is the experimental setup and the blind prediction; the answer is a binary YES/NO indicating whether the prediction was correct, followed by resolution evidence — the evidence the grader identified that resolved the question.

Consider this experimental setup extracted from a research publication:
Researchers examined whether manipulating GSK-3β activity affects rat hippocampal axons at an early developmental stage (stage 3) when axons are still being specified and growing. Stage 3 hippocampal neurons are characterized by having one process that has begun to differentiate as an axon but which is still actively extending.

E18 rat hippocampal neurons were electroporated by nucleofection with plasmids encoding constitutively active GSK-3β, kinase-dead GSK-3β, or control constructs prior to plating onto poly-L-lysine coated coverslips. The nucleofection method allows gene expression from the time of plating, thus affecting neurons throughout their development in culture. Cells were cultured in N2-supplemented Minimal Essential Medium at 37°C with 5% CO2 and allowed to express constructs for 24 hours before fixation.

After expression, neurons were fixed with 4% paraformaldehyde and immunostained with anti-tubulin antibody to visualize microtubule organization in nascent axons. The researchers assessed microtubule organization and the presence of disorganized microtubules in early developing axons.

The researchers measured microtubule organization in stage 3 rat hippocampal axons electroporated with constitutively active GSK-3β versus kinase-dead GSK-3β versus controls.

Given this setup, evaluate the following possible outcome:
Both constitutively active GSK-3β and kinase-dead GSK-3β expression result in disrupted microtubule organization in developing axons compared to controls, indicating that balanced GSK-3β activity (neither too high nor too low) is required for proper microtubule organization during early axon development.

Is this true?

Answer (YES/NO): YES